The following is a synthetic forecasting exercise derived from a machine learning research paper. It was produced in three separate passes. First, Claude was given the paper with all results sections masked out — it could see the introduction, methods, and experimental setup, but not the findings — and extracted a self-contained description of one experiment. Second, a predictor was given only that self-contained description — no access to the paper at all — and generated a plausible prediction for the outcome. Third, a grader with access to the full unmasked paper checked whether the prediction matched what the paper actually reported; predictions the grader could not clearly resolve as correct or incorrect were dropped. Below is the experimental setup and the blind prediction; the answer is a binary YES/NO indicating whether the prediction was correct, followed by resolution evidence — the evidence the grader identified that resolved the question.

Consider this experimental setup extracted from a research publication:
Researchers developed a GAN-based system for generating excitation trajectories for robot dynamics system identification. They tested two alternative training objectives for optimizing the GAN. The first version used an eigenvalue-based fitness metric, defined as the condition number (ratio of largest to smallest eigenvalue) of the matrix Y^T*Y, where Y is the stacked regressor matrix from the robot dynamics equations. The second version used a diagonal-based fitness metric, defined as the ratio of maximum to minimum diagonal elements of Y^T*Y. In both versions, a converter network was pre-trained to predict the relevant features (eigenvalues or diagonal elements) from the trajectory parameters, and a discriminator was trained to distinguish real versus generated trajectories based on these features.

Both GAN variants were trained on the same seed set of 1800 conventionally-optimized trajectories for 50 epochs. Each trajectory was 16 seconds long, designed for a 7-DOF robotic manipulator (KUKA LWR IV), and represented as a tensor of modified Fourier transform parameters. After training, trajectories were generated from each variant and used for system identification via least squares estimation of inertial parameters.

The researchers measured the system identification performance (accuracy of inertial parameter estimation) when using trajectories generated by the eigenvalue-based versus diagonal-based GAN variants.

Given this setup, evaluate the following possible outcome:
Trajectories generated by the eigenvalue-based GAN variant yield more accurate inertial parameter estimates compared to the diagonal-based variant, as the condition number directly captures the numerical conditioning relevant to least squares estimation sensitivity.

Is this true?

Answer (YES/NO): YES